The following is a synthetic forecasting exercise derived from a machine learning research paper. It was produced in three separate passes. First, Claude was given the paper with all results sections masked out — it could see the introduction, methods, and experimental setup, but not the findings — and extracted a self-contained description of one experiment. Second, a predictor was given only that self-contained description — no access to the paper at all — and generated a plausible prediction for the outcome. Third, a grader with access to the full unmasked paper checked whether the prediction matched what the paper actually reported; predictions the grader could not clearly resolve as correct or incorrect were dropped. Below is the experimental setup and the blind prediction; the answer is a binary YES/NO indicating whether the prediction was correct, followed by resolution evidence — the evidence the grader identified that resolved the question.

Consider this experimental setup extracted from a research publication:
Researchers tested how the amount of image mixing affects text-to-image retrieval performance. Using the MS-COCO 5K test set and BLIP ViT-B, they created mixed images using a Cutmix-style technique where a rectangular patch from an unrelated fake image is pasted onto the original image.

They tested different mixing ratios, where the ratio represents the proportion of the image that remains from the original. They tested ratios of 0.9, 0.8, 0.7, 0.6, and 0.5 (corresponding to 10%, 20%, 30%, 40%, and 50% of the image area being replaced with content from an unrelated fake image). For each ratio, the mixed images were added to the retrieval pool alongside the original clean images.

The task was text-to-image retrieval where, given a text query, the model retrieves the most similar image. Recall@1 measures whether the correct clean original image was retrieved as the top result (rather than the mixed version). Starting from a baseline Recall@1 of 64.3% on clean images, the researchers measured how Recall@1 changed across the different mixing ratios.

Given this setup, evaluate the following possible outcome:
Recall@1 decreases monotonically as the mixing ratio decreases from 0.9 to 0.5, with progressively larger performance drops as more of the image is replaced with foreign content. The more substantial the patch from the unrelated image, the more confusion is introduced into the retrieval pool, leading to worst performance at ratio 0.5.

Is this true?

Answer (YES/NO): NO